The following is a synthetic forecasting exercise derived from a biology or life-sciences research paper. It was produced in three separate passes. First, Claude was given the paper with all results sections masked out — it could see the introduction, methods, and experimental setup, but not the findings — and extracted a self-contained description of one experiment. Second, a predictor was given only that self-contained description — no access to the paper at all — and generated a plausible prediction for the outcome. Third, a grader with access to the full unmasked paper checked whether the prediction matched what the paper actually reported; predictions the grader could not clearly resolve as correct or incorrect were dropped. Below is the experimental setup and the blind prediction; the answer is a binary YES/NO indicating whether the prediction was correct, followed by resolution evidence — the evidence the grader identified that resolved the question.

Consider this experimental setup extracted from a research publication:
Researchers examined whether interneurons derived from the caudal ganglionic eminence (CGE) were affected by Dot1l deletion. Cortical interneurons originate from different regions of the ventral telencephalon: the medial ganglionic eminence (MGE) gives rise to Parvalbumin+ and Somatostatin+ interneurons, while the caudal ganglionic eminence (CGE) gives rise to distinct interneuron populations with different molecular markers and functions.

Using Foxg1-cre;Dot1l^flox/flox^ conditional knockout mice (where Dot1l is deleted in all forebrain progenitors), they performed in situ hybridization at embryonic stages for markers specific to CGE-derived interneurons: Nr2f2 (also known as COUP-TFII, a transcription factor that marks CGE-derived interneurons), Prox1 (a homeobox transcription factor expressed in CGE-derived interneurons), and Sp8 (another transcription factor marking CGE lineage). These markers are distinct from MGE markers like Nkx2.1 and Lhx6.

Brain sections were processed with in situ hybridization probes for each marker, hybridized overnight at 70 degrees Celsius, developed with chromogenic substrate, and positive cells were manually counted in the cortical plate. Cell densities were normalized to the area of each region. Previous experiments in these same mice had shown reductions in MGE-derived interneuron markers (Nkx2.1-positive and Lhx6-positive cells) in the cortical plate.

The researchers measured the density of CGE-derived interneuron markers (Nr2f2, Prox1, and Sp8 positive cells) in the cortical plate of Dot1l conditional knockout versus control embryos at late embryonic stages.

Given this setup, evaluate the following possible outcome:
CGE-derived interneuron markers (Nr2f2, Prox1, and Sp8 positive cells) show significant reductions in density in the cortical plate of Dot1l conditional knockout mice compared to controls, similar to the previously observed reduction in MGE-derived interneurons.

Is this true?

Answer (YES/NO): NO